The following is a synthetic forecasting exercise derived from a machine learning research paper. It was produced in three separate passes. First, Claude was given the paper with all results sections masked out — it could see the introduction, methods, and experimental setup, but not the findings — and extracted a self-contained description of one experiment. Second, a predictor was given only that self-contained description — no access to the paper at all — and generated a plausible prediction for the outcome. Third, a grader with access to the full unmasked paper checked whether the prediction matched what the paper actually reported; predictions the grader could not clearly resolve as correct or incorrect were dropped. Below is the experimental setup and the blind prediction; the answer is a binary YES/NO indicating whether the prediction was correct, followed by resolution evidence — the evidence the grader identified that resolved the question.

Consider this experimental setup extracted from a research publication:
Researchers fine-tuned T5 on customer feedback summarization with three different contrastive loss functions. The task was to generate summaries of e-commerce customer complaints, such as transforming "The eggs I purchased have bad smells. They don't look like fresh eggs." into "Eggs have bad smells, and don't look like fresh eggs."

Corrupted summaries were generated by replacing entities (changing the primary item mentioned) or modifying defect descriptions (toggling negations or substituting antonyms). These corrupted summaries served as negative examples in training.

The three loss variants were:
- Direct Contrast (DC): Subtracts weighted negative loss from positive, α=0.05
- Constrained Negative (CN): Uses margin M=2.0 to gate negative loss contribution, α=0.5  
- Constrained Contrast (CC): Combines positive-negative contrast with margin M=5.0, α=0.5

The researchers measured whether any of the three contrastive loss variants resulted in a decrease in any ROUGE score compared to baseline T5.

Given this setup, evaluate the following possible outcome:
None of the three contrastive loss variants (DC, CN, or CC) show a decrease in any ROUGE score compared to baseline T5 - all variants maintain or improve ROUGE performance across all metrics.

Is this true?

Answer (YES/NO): NO